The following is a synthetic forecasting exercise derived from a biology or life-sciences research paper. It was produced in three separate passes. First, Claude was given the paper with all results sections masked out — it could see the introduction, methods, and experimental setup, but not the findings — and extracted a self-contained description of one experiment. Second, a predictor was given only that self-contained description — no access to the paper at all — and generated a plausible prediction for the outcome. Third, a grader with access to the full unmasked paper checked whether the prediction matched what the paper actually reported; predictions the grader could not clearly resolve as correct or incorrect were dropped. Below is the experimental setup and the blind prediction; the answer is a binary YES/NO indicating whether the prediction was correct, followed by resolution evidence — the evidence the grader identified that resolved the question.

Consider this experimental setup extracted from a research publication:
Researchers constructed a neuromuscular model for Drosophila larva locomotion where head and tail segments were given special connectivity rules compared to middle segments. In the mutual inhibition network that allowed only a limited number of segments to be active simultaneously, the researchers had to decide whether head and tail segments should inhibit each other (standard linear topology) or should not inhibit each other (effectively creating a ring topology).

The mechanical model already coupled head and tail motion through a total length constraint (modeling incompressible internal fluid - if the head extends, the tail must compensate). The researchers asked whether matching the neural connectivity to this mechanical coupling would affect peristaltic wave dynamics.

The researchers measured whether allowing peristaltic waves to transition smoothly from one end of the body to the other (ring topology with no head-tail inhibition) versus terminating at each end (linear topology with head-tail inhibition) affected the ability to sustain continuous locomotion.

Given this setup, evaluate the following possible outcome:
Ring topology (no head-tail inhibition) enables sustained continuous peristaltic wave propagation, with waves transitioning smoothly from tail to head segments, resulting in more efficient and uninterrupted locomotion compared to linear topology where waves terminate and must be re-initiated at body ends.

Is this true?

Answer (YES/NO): YES